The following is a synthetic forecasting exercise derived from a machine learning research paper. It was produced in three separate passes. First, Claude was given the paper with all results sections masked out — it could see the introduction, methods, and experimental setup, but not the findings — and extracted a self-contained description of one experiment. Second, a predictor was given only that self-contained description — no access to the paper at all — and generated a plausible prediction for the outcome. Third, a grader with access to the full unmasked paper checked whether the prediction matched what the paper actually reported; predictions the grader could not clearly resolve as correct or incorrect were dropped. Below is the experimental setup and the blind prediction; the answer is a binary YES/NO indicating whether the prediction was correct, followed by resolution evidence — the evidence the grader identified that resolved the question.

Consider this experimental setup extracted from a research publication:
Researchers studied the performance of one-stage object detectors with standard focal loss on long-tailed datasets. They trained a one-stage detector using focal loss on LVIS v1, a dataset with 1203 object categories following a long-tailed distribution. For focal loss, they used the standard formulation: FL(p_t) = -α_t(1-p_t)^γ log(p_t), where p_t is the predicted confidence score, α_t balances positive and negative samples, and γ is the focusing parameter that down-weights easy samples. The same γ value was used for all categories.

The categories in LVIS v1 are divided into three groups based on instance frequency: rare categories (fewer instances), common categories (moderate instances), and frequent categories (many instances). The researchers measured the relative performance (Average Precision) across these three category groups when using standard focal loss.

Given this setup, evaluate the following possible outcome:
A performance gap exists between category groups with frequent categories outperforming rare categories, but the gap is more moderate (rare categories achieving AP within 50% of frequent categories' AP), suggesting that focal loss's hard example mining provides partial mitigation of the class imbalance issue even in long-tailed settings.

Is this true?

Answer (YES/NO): NO